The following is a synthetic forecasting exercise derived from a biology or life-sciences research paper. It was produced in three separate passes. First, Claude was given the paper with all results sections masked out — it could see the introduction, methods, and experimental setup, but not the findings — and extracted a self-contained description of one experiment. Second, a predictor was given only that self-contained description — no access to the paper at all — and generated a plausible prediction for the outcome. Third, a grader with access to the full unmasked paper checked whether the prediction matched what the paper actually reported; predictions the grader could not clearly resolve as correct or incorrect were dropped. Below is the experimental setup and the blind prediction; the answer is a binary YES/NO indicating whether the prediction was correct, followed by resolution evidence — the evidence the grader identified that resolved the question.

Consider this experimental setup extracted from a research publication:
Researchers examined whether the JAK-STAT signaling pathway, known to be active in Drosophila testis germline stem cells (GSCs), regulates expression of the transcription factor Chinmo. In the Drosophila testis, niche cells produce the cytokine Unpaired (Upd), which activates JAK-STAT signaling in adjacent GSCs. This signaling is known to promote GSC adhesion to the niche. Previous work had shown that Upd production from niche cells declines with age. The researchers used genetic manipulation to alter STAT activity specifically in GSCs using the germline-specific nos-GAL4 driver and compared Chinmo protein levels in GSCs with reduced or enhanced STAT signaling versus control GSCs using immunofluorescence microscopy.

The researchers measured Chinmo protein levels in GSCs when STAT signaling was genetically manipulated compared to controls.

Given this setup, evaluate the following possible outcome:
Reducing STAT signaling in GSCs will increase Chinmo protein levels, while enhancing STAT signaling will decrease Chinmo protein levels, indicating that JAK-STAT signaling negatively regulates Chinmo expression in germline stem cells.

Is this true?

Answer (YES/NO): NO